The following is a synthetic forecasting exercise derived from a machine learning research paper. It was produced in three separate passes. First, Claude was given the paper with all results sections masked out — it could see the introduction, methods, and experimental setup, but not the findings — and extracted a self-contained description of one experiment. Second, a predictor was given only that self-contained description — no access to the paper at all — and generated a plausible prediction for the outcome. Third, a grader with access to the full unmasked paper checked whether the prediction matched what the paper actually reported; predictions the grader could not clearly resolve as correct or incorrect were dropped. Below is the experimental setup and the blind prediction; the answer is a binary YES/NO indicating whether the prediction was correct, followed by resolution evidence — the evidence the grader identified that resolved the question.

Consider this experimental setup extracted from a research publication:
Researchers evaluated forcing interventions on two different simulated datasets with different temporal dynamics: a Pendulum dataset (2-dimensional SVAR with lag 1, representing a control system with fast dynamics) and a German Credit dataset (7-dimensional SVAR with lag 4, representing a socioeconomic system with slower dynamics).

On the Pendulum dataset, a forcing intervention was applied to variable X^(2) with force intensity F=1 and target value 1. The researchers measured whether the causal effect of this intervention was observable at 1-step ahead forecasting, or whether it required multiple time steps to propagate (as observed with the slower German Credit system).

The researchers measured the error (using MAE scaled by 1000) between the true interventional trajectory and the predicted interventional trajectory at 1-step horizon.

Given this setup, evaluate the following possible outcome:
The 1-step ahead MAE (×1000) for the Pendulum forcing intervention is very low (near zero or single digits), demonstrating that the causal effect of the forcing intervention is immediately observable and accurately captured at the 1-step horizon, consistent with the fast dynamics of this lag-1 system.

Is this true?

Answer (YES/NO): YES